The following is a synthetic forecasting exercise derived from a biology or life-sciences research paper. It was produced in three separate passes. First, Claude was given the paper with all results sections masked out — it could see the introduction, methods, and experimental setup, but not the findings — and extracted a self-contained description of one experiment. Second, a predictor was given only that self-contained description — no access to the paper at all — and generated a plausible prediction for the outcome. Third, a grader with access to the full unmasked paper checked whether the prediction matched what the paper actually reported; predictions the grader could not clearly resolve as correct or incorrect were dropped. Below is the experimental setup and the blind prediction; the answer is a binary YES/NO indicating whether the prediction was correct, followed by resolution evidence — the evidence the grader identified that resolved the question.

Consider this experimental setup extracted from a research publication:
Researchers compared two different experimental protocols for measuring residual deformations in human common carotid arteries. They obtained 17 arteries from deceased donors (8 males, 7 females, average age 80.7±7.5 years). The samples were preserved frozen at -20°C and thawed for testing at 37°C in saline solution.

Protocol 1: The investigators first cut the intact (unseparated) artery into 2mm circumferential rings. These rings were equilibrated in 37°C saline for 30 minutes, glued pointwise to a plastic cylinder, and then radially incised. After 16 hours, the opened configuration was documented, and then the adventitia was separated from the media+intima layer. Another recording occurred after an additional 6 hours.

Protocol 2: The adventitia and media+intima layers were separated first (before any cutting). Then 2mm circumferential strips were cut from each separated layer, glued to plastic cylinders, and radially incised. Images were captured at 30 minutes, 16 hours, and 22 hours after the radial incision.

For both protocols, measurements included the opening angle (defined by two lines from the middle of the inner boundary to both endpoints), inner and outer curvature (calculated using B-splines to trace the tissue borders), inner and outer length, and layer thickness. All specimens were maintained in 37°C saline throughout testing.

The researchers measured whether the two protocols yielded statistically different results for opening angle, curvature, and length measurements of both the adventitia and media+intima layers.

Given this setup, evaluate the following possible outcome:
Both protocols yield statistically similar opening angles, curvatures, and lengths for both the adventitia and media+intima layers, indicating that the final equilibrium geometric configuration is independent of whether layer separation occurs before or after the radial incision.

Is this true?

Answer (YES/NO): YES